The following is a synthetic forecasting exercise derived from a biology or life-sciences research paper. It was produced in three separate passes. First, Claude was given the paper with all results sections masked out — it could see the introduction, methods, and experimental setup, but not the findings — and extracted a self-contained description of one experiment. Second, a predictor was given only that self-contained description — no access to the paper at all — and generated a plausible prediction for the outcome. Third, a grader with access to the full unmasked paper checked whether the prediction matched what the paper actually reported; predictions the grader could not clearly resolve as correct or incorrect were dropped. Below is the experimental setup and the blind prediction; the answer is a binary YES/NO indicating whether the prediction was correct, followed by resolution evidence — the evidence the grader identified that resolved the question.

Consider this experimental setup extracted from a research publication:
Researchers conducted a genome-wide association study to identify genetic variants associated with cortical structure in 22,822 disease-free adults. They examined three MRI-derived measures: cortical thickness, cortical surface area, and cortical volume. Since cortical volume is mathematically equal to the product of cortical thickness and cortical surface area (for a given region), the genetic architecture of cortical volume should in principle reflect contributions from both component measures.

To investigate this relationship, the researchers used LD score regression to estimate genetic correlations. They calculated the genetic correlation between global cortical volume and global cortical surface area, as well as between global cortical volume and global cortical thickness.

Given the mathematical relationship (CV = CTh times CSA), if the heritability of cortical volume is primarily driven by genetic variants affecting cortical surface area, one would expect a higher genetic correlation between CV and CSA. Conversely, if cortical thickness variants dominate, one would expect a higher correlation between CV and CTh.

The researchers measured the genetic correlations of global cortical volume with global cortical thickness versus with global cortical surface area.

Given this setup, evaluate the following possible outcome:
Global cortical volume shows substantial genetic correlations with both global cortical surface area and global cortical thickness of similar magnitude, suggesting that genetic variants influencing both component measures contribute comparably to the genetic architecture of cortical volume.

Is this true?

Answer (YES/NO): NO